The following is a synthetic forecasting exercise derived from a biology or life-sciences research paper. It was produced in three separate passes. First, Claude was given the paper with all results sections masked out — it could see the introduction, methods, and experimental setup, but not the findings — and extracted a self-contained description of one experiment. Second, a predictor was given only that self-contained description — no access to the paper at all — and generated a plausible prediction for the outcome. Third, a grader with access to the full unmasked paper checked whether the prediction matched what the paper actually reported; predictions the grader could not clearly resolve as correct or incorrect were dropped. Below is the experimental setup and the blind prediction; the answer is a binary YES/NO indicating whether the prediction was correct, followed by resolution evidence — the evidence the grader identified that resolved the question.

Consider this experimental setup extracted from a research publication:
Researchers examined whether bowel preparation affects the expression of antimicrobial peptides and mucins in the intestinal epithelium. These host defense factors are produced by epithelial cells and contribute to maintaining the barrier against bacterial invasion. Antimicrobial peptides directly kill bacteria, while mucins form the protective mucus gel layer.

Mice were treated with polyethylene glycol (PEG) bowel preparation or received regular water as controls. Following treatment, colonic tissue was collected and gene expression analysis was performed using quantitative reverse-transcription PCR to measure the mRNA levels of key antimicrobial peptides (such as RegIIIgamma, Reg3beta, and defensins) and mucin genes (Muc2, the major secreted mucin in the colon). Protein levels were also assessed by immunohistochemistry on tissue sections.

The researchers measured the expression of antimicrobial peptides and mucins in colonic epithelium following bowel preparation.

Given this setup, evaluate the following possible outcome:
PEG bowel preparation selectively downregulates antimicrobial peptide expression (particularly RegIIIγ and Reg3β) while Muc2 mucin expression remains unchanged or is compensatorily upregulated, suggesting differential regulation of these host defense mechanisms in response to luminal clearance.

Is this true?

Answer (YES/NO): NO